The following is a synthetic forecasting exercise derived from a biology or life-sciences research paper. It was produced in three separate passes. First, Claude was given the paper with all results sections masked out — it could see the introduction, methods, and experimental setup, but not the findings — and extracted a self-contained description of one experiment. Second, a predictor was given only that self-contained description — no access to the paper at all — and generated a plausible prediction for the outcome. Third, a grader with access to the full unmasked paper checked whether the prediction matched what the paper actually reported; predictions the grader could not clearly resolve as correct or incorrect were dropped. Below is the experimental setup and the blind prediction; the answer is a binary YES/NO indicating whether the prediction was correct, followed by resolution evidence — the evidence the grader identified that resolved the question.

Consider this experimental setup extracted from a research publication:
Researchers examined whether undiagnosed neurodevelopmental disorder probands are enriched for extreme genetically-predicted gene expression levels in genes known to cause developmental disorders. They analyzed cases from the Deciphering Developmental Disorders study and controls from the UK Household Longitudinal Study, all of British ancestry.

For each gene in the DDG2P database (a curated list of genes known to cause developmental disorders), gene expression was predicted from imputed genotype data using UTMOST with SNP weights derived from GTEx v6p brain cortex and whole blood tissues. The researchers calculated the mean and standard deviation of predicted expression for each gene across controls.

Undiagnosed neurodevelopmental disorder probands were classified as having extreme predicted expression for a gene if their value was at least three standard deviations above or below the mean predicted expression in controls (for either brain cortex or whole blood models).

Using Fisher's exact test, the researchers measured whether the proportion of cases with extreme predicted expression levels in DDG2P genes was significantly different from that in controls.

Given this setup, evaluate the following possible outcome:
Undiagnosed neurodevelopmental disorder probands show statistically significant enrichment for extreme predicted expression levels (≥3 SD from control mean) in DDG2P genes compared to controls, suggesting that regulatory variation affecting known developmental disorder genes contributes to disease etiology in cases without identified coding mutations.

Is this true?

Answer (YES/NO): NO